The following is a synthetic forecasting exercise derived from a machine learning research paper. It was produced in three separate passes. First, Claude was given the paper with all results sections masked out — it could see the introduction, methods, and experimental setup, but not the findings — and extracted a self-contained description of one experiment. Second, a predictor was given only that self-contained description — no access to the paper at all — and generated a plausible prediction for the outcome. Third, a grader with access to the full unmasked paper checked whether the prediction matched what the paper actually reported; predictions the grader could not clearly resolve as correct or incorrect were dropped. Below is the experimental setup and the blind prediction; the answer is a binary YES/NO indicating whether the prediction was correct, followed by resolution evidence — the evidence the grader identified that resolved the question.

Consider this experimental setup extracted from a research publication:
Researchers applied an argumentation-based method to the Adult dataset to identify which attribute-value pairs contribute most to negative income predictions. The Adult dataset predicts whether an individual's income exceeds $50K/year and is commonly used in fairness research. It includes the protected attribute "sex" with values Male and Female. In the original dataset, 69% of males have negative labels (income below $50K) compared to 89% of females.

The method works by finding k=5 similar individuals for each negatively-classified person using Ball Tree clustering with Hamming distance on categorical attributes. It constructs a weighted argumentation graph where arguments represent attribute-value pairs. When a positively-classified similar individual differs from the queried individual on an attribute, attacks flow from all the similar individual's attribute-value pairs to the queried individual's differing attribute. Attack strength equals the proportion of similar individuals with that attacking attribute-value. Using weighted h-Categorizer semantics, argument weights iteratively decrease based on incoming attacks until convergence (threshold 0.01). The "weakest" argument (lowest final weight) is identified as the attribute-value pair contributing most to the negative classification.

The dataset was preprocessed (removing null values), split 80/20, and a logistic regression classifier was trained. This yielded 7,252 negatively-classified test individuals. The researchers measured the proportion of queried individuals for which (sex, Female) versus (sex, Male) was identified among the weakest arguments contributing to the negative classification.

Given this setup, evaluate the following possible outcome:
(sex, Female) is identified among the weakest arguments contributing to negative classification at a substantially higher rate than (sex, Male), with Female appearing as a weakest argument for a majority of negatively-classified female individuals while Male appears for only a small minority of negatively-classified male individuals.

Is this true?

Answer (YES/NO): NO